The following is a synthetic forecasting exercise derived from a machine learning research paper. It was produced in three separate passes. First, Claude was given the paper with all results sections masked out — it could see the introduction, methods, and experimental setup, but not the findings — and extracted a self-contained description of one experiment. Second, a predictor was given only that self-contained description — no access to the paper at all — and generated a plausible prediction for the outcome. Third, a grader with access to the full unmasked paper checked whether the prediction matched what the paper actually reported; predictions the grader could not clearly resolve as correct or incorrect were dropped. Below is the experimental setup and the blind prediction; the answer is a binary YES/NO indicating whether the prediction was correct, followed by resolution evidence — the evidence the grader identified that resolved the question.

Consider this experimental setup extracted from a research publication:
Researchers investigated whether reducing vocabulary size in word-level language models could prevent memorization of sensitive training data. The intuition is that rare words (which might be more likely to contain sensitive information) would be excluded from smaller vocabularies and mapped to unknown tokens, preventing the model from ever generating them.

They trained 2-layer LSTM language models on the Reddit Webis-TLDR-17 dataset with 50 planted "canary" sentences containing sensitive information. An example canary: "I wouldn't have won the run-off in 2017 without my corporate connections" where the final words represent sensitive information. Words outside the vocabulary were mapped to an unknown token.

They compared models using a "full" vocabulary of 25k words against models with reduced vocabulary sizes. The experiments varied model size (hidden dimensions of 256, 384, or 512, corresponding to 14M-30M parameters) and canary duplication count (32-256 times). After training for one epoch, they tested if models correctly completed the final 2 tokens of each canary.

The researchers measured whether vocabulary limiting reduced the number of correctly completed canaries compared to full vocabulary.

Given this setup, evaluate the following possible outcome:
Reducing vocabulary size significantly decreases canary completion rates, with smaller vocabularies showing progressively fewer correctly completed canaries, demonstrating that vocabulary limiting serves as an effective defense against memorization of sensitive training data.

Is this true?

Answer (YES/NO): NO